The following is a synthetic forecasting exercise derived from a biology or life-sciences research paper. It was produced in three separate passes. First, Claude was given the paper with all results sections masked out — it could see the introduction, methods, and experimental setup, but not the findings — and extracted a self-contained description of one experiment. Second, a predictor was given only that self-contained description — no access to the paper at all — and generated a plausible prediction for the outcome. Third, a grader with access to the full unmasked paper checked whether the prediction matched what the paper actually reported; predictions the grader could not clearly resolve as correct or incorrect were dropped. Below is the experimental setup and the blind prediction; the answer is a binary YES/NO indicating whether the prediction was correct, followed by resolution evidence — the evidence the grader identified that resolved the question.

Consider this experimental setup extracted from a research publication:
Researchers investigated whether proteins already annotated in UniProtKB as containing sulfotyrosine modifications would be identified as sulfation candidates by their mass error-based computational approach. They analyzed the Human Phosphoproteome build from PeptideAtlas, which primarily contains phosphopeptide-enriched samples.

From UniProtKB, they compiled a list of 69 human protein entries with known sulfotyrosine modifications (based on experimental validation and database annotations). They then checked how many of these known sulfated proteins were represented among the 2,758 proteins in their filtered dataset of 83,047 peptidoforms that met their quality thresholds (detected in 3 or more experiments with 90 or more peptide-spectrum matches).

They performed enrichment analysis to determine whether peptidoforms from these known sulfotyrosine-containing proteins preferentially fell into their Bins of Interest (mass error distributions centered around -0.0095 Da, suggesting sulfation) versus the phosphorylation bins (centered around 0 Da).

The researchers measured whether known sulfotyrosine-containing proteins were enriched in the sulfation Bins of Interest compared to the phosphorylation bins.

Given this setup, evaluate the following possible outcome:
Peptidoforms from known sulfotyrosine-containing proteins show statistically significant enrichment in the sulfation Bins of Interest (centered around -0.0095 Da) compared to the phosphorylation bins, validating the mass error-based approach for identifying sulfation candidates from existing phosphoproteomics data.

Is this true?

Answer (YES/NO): YES